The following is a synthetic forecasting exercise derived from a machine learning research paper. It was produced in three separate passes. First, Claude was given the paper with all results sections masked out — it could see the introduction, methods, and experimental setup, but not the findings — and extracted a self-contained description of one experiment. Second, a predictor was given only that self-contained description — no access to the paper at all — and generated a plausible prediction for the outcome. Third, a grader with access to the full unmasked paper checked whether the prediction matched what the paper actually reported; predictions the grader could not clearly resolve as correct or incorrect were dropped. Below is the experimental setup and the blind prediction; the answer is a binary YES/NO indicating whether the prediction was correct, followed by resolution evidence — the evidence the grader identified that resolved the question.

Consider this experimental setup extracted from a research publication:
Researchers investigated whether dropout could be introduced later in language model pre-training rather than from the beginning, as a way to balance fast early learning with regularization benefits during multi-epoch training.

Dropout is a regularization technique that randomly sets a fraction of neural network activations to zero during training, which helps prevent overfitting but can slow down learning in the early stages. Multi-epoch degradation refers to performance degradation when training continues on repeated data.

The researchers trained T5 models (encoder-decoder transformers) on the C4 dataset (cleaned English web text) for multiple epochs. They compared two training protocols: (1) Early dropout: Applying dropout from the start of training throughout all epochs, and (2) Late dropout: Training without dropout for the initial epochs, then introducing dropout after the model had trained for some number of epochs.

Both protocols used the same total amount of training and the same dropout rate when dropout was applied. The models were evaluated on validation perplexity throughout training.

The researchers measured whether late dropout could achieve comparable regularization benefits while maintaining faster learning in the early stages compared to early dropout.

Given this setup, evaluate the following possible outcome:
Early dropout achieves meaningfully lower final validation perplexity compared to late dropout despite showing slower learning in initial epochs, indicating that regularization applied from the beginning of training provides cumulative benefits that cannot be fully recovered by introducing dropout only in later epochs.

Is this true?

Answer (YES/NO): NO